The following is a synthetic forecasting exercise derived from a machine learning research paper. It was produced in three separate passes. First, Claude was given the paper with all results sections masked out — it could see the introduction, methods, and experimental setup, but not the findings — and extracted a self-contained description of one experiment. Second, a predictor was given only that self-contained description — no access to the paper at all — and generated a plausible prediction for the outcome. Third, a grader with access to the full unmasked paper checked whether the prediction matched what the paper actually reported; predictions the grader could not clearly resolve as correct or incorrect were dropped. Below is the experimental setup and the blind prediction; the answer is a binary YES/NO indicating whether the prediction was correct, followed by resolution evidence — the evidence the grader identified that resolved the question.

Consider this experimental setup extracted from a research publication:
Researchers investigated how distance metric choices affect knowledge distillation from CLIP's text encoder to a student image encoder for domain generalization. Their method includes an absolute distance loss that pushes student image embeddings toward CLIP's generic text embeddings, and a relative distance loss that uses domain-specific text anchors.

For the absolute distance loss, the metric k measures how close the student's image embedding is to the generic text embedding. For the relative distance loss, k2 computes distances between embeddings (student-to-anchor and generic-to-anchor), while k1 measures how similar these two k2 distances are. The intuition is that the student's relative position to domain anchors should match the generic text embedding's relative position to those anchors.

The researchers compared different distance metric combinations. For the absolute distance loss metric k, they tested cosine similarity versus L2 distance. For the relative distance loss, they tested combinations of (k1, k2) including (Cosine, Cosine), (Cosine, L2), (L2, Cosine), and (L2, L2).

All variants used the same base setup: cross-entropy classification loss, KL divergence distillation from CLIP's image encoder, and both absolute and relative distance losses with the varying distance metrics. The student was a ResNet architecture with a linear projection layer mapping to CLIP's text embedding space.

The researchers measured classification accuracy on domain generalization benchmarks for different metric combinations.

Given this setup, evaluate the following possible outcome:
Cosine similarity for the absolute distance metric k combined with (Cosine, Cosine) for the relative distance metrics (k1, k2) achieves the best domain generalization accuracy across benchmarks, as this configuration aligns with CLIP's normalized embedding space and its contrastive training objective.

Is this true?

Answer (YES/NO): NO